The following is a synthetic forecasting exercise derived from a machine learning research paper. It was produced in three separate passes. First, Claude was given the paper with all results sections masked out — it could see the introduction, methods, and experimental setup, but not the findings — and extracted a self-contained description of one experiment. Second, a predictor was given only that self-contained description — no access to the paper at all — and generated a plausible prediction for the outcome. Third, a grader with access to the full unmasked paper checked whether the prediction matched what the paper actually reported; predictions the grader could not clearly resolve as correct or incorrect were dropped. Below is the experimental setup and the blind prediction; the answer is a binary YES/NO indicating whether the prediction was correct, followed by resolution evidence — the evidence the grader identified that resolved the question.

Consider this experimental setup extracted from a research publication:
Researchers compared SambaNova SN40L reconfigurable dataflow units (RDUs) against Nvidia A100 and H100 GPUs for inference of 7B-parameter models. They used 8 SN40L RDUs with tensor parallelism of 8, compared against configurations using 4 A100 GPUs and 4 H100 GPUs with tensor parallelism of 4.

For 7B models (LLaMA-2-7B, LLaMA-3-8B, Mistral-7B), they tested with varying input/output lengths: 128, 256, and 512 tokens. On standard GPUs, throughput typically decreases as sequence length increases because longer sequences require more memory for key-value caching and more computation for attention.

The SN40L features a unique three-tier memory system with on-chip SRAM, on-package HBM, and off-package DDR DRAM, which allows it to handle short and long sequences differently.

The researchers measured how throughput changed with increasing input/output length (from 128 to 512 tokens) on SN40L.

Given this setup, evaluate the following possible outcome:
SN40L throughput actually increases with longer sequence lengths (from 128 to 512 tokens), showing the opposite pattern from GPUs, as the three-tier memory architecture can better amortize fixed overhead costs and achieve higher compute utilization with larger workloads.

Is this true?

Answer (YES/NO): YES